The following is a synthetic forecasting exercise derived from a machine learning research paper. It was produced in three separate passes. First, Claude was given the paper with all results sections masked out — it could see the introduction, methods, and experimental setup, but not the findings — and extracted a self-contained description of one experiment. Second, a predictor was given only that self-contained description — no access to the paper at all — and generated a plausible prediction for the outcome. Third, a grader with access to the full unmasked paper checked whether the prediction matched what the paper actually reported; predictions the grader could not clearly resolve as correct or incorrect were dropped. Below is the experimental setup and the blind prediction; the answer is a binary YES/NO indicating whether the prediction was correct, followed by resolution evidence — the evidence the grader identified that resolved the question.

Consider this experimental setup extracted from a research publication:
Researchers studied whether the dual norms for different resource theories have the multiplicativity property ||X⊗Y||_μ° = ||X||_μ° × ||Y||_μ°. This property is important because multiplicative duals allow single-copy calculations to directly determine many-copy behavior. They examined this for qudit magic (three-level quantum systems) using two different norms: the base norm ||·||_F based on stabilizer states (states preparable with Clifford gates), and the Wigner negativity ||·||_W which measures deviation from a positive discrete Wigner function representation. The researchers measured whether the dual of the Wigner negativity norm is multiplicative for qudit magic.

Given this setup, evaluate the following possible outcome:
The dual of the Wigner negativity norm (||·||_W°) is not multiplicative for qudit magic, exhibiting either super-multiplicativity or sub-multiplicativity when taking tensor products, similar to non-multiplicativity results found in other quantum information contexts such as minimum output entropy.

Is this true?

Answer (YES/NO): NO